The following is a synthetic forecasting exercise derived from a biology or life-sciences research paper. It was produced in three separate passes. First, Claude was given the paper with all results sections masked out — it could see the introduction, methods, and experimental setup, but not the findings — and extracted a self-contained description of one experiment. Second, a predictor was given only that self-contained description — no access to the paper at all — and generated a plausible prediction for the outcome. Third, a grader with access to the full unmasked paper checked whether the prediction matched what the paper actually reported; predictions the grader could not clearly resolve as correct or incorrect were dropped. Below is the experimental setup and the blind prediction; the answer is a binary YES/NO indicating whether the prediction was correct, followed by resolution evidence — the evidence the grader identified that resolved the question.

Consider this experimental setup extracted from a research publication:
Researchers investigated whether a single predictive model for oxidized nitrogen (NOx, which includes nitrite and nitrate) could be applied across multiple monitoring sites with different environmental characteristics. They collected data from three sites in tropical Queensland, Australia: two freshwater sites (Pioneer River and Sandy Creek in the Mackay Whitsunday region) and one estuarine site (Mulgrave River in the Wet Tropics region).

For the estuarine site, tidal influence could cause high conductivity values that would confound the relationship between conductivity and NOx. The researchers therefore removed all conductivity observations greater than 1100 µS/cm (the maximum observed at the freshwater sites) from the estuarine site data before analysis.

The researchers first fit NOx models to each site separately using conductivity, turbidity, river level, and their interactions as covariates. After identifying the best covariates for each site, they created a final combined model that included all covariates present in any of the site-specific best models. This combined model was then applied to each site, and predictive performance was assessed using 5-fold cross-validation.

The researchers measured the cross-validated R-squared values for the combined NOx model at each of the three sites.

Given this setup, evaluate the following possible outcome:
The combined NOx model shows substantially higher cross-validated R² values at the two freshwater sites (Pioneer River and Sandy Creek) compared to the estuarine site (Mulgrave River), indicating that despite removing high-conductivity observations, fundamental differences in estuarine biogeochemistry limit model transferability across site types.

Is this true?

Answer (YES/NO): NO